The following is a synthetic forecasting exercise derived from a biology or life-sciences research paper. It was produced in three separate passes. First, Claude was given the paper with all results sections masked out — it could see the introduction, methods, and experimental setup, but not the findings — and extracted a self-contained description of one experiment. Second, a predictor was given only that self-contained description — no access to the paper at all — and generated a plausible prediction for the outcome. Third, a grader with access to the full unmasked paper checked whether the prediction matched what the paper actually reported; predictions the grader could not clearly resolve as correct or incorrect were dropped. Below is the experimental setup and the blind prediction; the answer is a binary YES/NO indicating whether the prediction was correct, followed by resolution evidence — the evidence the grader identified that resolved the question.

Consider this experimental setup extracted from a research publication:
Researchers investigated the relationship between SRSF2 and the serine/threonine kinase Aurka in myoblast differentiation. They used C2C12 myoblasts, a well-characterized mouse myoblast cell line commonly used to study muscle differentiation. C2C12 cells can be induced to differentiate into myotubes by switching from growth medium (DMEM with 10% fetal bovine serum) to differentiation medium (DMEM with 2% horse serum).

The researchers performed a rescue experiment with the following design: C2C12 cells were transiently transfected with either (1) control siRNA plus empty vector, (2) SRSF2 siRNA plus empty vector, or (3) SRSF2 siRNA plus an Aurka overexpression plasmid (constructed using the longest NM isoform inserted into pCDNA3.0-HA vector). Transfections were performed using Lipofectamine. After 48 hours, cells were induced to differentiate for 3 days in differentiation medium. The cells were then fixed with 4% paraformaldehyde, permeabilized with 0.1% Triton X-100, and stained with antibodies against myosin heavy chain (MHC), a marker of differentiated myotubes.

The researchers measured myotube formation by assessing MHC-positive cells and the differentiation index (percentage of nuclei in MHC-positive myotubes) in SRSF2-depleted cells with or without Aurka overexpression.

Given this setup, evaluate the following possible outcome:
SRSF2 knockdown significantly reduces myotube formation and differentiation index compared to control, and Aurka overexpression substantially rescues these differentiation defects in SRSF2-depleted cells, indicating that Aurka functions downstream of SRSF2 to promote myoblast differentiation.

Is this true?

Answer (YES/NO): YES